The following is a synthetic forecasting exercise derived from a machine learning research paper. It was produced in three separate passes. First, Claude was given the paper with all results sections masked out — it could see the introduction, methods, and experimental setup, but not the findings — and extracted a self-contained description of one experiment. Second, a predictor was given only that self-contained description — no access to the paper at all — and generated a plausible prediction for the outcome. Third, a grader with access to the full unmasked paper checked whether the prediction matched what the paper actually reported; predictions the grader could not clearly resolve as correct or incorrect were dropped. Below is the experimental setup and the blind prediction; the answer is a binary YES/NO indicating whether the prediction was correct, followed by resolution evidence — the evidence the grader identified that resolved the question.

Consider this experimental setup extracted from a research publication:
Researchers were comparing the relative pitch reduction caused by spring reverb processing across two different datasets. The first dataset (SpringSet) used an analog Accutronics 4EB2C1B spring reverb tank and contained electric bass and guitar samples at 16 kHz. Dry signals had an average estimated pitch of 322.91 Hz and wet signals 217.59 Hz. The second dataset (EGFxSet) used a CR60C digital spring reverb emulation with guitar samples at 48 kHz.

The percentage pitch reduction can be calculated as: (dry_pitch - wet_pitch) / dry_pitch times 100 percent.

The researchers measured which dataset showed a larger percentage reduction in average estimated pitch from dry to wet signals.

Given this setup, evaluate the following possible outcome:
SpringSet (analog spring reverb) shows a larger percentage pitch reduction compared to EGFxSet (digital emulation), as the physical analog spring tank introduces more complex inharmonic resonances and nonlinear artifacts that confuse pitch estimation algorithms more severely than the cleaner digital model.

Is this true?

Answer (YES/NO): YES